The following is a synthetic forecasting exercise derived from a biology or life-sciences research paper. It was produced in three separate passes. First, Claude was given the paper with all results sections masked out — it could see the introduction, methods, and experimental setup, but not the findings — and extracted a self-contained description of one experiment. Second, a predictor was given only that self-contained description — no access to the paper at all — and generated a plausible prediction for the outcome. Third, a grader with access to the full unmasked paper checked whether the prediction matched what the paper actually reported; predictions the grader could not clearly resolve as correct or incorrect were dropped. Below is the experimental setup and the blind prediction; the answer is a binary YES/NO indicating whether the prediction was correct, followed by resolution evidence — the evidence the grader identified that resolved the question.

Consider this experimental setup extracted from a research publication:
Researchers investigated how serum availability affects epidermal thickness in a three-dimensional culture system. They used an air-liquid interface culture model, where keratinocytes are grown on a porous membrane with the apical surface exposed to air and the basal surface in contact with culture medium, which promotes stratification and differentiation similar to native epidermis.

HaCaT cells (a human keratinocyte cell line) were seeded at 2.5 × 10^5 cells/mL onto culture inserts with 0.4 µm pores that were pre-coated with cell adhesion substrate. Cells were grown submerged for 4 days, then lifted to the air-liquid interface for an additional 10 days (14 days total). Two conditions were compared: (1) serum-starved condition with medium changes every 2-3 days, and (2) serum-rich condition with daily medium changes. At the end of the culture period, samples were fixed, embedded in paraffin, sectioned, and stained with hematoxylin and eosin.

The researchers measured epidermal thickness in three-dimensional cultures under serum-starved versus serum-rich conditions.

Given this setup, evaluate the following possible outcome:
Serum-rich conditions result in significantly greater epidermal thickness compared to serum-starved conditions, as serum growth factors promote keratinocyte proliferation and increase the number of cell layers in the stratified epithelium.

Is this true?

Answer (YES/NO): NO